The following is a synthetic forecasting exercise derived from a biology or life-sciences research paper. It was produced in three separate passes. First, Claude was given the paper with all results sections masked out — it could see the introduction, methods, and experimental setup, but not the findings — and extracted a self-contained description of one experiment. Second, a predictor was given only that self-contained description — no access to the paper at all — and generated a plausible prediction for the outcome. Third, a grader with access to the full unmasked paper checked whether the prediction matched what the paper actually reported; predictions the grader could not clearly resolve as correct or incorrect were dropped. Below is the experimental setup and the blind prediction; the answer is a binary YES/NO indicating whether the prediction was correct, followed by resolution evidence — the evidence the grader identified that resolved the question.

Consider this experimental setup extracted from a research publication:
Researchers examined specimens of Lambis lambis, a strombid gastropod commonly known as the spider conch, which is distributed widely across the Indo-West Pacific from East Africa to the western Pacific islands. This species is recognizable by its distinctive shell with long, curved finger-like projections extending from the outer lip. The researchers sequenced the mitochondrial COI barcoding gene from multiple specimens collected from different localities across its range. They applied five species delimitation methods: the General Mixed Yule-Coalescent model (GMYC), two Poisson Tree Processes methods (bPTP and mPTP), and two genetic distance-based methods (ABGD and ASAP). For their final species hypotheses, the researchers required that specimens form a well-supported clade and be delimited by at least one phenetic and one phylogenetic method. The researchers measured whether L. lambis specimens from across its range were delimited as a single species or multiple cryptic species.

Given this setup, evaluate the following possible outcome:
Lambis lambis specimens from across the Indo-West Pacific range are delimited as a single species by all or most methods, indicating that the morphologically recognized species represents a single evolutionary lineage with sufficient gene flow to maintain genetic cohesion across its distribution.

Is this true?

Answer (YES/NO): NO